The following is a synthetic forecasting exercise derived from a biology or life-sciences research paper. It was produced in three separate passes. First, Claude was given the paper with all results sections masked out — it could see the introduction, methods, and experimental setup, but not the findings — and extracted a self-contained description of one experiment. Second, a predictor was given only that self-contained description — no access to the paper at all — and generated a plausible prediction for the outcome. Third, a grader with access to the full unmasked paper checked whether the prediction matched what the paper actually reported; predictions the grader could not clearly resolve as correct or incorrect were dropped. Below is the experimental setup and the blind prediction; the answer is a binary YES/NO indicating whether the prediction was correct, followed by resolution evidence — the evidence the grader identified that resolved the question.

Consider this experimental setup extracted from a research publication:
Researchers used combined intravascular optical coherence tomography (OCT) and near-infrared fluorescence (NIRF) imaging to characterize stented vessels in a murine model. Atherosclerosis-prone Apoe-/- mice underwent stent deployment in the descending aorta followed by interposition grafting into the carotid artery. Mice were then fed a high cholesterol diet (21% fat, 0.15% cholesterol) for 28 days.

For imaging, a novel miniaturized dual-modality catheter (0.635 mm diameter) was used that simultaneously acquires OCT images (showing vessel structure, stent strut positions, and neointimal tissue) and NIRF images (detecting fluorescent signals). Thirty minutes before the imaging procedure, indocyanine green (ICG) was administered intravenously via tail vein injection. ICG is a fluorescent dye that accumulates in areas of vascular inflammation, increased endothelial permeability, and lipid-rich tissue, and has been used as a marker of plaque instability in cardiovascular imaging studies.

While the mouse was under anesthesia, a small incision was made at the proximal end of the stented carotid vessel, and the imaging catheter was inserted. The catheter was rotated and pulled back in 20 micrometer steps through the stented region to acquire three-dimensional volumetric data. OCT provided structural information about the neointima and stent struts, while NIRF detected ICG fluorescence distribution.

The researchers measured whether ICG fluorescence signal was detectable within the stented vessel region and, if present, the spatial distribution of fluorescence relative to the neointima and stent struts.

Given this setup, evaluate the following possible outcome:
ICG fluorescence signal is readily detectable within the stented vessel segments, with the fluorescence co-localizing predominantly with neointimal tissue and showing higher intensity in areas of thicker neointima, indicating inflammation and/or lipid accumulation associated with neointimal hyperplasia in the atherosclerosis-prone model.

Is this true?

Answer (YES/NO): NO